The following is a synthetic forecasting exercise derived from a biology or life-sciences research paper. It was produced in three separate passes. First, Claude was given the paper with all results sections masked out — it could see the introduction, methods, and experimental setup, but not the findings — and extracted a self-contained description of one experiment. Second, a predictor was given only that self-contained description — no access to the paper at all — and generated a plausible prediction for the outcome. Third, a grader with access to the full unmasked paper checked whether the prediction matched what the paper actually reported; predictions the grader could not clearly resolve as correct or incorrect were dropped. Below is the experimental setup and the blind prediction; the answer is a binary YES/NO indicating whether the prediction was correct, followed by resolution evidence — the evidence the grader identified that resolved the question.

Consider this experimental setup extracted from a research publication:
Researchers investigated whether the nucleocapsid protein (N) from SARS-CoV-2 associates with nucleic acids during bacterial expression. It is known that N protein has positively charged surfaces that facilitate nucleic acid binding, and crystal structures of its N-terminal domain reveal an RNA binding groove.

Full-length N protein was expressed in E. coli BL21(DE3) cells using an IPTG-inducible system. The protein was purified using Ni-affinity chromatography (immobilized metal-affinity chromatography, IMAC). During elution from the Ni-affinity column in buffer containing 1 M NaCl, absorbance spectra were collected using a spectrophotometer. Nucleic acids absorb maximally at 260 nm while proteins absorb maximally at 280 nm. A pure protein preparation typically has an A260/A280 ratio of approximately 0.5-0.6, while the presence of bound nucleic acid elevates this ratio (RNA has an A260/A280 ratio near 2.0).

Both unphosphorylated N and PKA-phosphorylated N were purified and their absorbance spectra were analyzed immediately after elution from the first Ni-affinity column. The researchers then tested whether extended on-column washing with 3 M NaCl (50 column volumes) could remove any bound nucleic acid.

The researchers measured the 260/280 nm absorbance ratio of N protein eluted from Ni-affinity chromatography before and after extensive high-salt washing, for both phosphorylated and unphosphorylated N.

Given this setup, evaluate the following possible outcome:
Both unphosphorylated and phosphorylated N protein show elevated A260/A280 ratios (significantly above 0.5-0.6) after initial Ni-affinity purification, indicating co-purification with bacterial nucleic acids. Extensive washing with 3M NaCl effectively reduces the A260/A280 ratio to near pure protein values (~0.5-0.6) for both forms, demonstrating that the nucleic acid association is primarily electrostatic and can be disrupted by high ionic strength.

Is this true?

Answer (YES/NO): YES